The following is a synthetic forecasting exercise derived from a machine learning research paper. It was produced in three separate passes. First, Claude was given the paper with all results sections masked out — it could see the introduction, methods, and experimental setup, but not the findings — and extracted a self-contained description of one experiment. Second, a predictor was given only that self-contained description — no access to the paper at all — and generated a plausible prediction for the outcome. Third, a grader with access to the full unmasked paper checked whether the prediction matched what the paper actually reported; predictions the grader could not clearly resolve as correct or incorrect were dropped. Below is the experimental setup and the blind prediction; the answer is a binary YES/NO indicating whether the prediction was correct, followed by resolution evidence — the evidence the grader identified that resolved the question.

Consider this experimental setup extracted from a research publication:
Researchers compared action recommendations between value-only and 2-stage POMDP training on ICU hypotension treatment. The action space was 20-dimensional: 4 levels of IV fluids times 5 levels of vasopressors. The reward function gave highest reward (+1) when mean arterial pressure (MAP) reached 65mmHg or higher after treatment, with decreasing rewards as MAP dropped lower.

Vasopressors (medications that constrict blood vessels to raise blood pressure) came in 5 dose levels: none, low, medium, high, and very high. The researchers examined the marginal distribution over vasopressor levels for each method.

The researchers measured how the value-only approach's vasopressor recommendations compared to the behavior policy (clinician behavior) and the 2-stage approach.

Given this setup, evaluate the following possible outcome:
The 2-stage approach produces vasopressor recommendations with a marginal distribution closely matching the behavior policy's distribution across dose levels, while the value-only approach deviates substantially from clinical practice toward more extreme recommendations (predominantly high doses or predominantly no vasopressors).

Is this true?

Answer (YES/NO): NO